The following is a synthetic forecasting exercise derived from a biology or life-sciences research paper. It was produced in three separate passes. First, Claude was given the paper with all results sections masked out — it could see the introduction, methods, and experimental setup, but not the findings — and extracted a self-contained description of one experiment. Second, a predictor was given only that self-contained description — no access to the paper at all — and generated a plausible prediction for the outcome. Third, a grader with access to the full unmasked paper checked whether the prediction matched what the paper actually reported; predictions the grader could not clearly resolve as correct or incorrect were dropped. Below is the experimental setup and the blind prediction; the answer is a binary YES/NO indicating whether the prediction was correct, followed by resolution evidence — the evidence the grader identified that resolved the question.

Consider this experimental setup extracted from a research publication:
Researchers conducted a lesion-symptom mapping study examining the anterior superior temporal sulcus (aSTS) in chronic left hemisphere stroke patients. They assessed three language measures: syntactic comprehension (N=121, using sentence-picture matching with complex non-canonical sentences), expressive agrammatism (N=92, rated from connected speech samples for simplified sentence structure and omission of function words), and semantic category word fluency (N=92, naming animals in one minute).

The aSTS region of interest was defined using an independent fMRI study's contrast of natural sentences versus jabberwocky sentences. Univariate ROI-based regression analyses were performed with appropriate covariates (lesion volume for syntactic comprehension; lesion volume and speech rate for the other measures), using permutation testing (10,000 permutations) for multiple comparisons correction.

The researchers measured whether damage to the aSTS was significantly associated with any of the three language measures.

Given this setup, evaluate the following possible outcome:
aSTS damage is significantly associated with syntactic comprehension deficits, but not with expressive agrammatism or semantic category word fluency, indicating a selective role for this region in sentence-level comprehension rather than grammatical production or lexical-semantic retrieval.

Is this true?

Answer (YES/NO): YES